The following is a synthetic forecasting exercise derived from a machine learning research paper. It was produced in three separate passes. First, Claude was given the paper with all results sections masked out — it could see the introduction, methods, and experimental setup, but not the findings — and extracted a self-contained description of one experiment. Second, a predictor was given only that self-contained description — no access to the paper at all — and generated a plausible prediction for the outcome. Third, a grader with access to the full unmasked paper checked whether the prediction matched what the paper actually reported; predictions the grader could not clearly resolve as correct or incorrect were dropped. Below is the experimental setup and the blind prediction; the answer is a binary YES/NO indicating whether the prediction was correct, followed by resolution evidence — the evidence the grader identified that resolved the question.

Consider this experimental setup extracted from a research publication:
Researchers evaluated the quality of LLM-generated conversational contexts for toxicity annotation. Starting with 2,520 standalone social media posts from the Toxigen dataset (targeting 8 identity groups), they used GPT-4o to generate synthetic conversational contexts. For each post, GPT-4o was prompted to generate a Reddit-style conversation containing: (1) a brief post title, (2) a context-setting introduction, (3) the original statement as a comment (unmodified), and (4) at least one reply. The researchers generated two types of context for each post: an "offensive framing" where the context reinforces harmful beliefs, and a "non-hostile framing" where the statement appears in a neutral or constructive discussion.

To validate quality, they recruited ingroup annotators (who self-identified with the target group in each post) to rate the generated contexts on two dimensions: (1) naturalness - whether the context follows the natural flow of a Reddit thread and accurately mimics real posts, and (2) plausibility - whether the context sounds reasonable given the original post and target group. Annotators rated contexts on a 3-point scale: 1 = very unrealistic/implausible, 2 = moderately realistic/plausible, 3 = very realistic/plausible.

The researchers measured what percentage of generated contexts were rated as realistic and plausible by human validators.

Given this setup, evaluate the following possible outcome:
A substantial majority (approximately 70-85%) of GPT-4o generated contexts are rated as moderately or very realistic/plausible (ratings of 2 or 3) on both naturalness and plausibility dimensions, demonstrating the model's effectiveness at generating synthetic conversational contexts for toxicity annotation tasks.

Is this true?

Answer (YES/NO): YES